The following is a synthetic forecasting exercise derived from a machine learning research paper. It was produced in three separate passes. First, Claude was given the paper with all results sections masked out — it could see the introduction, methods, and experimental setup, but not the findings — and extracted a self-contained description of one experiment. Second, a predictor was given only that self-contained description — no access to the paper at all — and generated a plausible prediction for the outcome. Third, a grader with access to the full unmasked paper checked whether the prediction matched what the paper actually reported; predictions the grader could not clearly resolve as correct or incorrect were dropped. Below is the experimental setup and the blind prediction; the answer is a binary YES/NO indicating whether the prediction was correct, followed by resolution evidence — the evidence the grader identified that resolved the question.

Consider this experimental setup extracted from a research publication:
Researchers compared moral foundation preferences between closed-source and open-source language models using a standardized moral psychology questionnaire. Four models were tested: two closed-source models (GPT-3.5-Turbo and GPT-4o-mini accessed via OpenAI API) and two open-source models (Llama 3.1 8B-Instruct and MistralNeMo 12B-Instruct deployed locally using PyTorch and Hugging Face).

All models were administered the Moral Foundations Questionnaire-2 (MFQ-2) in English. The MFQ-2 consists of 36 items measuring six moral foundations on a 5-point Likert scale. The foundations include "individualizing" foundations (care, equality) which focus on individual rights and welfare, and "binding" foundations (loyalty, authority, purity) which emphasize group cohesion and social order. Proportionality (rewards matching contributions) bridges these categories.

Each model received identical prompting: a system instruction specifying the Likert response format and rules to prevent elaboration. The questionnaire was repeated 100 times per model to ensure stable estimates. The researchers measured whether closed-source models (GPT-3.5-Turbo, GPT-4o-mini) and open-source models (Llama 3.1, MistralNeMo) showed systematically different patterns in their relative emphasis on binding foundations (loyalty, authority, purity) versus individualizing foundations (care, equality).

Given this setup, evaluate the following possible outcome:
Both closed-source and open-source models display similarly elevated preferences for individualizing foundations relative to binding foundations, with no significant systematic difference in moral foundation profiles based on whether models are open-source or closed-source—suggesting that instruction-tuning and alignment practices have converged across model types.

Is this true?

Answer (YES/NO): NO